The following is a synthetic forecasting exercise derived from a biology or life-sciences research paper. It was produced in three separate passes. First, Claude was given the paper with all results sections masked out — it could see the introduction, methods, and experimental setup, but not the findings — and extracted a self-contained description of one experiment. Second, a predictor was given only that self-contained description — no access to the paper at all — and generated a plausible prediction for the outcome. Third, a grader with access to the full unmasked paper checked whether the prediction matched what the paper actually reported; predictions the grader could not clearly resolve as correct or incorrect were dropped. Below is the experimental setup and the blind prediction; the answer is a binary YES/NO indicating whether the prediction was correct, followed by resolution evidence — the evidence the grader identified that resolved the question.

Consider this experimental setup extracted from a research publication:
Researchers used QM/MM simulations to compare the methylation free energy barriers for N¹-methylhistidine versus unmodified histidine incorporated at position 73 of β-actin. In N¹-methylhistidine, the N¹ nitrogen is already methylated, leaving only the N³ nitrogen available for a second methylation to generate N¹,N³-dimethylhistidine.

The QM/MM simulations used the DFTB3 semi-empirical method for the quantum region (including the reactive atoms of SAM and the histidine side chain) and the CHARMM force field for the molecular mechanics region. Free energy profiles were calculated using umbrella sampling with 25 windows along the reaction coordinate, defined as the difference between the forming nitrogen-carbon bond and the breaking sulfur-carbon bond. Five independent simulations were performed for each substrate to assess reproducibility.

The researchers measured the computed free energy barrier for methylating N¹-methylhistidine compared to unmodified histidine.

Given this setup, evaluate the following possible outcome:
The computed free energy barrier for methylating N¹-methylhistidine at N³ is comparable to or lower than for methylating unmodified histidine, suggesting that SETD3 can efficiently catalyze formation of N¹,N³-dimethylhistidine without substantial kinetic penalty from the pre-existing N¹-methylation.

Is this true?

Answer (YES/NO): NO